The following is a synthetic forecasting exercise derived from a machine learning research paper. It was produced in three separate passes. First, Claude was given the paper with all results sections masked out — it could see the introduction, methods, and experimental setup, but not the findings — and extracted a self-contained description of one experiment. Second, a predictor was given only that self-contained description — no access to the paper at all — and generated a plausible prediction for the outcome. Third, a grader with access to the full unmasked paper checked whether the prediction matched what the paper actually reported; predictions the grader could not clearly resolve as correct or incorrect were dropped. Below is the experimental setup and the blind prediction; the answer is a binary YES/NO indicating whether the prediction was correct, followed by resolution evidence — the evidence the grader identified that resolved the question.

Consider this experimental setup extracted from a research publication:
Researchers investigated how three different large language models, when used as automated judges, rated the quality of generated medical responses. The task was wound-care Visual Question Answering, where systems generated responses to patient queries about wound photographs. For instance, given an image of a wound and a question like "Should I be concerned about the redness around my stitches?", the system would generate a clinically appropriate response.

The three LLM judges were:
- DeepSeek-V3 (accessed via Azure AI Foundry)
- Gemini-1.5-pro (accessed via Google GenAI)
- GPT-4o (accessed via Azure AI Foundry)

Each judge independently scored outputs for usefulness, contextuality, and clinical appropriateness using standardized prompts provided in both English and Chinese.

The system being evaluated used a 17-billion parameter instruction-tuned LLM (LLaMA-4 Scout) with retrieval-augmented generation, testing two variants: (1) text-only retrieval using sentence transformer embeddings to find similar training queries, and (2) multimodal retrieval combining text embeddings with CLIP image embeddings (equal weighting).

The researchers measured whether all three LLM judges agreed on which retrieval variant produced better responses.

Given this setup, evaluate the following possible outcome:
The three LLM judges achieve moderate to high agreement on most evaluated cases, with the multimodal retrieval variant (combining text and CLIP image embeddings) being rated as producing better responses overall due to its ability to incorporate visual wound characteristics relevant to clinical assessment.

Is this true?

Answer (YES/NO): NO